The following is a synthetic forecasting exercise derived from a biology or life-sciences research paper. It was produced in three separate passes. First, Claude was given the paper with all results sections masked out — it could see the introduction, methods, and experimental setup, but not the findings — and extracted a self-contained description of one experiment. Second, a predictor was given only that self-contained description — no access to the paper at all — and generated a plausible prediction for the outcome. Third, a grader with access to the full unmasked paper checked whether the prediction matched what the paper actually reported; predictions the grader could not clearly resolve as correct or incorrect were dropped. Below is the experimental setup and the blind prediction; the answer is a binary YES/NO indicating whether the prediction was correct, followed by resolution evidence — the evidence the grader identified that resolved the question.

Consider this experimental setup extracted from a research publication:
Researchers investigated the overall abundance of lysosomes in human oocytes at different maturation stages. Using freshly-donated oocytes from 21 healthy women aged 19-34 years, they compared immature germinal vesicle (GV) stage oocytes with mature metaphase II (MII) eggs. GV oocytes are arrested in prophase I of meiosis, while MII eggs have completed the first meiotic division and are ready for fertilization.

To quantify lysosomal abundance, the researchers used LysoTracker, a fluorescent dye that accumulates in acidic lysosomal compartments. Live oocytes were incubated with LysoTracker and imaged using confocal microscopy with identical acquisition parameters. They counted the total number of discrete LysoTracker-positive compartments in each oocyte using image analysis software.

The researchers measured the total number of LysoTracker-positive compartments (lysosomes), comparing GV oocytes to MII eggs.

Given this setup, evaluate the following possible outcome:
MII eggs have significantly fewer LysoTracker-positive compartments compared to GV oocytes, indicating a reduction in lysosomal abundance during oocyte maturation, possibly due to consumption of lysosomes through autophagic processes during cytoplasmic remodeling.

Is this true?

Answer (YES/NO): NO